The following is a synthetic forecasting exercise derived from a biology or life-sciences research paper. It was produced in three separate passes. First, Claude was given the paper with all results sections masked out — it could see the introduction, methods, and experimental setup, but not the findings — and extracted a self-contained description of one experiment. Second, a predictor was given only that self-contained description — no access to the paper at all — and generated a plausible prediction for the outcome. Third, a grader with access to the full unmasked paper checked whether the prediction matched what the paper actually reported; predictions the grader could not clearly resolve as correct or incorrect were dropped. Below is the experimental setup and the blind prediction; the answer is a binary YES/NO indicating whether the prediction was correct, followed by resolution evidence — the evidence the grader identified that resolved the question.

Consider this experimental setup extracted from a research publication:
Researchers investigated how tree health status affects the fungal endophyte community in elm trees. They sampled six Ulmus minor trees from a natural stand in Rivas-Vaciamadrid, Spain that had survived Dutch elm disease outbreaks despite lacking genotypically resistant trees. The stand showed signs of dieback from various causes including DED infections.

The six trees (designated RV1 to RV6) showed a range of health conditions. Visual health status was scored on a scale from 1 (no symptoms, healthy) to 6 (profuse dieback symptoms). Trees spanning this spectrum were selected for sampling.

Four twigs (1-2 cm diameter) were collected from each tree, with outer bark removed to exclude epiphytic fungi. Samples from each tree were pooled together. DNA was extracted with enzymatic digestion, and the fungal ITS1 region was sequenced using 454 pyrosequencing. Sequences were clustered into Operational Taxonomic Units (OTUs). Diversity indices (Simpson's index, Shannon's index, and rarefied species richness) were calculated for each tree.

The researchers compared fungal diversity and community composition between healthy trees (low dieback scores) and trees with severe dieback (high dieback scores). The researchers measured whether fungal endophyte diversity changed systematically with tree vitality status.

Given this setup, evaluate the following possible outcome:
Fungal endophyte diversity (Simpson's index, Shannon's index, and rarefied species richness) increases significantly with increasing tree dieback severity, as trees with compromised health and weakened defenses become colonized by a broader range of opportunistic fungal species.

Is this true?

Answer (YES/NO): NO